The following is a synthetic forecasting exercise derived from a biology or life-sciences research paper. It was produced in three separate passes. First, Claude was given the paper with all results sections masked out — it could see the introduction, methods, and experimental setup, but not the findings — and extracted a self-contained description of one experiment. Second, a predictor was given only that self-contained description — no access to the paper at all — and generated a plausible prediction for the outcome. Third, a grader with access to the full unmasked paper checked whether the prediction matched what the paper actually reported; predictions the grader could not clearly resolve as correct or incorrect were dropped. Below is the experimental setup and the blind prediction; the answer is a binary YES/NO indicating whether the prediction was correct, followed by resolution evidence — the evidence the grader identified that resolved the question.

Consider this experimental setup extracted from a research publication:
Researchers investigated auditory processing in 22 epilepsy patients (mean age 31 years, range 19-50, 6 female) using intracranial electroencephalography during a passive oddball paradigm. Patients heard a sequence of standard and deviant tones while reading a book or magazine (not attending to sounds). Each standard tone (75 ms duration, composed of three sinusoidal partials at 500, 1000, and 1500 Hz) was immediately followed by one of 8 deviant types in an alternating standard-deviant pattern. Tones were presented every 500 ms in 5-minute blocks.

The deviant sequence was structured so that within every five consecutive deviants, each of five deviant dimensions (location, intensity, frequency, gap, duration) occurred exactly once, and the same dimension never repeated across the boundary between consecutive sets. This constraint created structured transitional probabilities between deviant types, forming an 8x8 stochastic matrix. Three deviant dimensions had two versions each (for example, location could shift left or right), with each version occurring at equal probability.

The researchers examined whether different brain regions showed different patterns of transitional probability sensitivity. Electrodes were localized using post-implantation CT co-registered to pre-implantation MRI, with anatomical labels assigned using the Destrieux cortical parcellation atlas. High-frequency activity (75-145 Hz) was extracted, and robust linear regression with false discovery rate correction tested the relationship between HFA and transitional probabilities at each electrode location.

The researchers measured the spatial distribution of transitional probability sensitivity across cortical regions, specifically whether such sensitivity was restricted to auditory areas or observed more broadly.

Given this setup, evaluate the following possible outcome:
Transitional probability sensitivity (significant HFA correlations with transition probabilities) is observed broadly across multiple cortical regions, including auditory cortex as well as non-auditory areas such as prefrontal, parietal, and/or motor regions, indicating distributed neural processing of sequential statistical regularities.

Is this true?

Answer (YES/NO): YES